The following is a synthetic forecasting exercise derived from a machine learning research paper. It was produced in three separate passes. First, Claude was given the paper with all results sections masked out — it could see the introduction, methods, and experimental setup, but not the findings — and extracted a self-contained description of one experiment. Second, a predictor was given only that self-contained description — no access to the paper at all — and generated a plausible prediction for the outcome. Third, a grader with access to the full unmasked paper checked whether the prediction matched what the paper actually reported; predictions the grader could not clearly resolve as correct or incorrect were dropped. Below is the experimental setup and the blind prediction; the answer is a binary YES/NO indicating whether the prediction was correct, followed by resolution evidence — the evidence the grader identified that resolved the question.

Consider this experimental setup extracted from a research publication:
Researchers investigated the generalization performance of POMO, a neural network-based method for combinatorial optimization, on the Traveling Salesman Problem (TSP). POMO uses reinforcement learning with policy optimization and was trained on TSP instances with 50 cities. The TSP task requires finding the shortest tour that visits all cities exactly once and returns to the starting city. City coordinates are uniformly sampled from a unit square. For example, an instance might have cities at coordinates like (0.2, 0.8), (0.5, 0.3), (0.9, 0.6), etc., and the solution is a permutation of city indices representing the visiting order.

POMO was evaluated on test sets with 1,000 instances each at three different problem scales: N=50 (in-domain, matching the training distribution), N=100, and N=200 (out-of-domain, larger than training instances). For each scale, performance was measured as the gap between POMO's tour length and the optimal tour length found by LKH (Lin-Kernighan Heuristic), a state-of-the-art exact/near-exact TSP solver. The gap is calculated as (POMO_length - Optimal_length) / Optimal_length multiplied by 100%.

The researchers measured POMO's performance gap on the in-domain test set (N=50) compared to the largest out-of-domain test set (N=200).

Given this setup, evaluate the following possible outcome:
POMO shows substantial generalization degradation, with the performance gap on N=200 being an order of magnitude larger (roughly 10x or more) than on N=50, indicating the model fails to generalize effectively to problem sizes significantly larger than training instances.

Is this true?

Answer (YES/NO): YES